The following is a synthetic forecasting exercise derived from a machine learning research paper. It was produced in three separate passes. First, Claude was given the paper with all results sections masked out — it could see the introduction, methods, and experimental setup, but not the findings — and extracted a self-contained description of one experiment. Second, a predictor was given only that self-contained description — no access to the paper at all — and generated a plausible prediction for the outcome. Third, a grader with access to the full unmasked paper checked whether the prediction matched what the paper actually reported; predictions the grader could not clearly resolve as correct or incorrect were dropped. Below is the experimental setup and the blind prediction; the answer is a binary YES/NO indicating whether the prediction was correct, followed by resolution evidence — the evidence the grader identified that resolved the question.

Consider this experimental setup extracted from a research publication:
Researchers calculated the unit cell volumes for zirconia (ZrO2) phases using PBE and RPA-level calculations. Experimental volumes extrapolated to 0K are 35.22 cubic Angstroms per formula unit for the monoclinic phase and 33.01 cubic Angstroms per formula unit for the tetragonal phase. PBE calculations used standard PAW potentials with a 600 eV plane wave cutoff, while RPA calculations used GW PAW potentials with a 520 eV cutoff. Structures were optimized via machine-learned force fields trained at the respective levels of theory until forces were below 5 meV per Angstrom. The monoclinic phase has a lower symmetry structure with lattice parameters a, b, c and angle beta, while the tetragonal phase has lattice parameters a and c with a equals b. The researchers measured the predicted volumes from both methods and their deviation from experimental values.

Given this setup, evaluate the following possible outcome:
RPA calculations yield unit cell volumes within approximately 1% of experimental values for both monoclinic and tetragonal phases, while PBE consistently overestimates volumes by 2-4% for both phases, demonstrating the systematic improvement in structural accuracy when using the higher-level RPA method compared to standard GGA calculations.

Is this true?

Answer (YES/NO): NO